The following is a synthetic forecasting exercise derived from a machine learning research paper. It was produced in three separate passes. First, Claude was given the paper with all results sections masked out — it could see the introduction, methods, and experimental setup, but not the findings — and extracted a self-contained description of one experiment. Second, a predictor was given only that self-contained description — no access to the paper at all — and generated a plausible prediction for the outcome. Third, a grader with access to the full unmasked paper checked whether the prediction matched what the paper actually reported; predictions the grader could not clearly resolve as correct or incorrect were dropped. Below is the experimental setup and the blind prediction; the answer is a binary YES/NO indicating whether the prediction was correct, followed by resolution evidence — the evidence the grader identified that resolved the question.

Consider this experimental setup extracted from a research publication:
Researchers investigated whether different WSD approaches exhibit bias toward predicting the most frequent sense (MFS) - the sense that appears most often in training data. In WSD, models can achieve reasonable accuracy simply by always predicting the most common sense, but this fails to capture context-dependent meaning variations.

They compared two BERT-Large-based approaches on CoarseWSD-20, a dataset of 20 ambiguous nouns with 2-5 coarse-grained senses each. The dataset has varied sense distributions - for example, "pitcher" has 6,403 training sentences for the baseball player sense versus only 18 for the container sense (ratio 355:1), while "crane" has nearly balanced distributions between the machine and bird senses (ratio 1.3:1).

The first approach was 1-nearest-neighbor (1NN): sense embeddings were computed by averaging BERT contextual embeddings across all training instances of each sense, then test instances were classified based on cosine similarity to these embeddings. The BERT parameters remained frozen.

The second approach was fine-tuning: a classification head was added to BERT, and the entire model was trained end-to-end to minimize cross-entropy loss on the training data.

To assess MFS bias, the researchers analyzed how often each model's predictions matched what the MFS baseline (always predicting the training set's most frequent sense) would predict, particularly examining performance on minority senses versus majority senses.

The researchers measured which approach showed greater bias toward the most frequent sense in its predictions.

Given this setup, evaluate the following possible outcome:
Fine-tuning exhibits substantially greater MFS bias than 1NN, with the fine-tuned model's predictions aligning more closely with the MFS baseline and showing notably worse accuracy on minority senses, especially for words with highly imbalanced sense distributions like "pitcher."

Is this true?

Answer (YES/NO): YES